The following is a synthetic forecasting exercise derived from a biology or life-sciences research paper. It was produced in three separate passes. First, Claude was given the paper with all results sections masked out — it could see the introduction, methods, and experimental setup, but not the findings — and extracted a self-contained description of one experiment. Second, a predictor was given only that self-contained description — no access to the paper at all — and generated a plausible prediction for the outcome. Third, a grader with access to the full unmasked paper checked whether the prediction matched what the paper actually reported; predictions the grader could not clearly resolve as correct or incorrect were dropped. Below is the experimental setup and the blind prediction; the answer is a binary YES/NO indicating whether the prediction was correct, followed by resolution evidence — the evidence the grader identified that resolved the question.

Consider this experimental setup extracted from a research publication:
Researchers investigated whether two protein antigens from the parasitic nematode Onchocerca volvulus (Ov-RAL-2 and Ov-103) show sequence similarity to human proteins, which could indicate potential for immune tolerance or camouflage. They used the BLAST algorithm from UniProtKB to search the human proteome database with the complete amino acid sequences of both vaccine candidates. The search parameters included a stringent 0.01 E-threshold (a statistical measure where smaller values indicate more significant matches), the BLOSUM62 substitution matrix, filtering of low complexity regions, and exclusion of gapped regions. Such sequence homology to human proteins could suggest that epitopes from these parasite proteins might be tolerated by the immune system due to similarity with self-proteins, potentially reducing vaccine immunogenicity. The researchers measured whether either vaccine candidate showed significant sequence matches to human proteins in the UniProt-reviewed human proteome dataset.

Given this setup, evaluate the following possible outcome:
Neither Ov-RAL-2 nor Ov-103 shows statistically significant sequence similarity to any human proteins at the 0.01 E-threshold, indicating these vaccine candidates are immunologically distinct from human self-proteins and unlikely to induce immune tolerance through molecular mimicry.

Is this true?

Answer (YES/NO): NO